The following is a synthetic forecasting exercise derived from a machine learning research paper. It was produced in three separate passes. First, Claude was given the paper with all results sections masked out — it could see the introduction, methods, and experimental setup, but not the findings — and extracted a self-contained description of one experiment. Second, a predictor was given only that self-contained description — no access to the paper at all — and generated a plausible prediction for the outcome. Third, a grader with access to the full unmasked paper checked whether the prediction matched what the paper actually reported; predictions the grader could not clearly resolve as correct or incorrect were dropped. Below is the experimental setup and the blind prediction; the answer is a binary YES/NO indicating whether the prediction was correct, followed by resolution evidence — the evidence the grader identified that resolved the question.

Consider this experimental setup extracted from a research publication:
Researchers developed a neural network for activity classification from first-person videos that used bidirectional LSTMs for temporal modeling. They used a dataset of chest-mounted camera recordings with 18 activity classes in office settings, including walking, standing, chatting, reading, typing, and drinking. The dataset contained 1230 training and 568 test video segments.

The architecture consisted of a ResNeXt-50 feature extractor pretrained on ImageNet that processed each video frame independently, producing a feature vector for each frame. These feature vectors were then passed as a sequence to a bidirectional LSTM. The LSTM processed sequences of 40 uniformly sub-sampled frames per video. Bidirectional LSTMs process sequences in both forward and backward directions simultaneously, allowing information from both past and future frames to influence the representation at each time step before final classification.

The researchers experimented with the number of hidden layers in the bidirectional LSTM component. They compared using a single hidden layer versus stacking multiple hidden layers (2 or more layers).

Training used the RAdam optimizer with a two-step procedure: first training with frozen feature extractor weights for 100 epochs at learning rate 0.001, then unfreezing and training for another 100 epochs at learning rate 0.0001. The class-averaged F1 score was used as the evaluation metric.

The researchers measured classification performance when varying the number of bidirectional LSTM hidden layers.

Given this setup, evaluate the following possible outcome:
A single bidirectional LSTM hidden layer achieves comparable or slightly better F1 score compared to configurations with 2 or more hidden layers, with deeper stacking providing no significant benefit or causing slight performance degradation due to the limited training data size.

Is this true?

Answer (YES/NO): NO